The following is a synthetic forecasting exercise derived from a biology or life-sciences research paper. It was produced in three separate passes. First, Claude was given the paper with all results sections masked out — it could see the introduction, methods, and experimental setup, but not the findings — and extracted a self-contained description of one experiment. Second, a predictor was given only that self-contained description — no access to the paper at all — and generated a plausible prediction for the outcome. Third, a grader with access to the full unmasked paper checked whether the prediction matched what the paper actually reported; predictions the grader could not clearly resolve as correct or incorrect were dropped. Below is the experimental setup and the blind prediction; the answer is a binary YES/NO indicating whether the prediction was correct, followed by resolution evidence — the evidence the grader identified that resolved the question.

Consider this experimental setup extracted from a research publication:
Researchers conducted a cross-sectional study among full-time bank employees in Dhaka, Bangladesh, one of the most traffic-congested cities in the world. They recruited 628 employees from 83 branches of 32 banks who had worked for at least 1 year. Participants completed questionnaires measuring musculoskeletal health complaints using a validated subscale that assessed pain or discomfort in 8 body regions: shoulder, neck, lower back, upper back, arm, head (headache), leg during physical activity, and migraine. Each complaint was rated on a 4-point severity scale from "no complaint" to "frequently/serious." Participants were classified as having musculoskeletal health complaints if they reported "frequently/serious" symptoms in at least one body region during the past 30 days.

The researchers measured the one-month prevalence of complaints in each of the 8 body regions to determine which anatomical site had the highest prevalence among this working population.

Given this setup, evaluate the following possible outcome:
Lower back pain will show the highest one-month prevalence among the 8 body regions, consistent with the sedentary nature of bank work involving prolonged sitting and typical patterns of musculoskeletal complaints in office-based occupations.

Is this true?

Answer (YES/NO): YES